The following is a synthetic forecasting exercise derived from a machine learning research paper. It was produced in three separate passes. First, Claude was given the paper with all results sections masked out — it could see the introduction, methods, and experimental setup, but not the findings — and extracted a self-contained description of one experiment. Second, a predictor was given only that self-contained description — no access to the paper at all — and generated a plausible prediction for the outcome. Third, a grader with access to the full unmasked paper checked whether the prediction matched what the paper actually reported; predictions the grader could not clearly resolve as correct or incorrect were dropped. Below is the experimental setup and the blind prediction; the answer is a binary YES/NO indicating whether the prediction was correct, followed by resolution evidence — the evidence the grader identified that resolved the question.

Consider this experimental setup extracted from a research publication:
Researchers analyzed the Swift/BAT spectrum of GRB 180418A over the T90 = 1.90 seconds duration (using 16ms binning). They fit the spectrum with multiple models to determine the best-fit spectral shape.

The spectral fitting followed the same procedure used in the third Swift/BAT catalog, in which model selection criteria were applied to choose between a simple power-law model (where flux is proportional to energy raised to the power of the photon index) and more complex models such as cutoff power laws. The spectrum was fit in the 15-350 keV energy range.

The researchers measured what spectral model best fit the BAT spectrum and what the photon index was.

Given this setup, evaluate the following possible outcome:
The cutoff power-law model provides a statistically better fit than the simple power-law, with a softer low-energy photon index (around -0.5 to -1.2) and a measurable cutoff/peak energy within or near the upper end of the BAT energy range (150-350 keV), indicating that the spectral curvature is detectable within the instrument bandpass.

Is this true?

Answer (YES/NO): NO